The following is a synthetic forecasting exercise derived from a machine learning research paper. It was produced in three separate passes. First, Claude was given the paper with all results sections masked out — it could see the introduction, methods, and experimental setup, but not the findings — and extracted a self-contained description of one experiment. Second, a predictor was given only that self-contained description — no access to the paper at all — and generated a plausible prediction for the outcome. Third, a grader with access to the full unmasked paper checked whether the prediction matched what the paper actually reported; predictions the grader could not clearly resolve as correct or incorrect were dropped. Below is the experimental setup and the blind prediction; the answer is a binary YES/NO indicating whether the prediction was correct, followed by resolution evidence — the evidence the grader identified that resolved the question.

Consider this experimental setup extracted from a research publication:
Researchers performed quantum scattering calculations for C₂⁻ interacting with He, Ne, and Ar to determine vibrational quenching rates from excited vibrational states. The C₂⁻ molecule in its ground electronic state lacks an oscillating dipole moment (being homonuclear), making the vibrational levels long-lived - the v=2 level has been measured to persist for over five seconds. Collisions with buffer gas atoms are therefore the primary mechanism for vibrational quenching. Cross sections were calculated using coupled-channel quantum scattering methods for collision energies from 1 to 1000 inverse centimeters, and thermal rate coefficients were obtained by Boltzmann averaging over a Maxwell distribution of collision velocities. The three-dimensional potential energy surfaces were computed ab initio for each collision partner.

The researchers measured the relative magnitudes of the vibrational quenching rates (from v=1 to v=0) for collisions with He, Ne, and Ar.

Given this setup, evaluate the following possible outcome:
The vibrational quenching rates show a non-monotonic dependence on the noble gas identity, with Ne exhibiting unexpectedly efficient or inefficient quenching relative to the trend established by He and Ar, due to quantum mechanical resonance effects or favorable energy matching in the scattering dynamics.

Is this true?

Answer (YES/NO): NO